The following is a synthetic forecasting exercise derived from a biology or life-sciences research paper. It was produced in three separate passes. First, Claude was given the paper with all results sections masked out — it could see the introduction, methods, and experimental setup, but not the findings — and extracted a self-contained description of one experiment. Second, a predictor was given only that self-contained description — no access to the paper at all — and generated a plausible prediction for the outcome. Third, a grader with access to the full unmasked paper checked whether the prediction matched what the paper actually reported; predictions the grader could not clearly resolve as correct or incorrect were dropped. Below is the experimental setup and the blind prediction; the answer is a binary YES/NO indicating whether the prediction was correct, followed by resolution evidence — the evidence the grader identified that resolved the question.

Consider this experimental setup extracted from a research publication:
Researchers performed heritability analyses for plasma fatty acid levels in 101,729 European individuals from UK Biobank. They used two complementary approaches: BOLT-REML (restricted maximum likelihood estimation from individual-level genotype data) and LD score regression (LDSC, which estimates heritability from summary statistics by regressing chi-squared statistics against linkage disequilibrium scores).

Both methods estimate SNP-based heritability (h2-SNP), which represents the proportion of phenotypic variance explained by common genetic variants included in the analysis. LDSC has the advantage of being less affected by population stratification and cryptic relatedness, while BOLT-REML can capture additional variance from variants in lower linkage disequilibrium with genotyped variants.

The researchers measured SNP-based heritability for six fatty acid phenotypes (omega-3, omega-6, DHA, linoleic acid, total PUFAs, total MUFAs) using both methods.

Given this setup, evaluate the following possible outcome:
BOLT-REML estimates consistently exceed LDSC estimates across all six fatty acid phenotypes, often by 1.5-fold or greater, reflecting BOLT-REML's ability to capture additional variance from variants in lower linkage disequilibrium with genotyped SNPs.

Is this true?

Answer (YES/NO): NO